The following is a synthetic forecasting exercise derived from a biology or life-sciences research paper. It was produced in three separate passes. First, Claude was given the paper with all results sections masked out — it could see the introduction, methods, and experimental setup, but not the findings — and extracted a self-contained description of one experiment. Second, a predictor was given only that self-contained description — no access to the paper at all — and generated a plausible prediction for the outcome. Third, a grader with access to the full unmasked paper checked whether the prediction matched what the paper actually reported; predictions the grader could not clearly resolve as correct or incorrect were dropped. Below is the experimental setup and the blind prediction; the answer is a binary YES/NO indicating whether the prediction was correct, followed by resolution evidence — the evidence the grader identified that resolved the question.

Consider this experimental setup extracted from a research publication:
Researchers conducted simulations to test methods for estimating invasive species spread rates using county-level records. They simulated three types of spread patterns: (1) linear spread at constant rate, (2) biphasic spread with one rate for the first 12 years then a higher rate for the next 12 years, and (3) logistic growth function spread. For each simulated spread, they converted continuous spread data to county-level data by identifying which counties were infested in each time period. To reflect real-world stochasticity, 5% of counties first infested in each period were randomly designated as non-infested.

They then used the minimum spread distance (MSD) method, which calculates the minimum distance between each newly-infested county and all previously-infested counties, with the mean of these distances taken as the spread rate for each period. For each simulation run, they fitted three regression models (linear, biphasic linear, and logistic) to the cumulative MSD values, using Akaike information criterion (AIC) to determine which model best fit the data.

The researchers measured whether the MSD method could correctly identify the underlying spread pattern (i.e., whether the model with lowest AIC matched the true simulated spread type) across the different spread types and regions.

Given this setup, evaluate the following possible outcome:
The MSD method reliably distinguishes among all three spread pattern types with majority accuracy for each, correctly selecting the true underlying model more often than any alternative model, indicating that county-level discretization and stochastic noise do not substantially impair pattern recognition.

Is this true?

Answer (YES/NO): NO